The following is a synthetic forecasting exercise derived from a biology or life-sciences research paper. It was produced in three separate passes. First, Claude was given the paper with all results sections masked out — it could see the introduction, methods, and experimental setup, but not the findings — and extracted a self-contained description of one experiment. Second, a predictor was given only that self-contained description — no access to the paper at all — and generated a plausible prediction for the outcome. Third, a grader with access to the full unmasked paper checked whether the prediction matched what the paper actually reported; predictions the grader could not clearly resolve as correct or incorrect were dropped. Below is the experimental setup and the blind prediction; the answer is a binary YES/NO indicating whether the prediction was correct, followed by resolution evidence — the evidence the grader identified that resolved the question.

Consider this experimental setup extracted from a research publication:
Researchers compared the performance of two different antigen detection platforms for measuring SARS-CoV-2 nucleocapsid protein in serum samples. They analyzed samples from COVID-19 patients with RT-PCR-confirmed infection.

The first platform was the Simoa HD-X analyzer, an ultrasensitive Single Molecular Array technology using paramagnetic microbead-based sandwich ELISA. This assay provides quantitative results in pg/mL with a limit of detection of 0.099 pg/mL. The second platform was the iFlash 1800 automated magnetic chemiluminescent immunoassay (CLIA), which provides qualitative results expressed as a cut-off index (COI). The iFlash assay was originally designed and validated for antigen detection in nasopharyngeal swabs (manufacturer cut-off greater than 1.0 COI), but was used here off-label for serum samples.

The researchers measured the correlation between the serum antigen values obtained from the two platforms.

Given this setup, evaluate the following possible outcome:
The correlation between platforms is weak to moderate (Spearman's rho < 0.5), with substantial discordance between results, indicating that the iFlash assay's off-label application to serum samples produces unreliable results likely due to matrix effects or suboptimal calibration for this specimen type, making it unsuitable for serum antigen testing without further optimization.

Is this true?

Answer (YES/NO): NO